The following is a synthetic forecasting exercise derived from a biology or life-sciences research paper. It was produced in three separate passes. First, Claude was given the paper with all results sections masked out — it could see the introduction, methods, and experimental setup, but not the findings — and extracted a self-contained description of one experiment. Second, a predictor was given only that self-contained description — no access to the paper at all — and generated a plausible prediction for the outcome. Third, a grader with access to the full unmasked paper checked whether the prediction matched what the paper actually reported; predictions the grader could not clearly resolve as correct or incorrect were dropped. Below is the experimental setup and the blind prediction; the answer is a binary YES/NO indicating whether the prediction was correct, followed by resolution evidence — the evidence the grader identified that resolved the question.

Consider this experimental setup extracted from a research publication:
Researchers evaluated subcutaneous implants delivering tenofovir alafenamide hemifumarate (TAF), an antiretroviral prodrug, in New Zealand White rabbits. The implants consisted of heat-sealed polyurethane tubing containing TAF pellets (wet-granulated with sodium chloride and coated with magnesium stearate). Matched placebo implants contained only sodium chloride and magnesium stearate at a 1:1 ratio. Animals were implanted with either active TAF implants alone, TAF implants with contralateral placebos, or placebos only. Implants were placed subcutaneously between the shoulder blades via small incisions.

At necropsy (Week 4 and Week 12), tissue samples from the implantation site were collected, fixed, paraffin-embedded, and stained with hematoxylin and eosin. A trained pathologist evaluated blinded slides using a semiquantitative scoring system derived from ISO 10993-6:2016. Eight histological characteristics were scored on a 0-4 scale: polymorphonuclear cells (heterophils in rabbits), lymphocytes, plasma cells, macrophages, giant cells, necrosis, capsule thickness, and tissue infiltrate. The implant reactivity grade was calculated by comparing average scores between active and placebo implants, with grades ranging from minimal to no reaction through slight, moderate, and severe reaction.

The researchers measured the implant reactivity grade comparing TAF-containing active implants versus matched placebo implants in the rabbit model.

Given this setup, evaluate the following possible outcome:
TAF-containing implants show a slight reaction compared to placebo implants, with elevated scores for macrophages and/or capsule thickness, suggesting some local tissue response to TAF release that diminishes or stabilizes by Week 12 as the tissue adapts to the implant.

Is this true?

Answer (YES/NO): NO